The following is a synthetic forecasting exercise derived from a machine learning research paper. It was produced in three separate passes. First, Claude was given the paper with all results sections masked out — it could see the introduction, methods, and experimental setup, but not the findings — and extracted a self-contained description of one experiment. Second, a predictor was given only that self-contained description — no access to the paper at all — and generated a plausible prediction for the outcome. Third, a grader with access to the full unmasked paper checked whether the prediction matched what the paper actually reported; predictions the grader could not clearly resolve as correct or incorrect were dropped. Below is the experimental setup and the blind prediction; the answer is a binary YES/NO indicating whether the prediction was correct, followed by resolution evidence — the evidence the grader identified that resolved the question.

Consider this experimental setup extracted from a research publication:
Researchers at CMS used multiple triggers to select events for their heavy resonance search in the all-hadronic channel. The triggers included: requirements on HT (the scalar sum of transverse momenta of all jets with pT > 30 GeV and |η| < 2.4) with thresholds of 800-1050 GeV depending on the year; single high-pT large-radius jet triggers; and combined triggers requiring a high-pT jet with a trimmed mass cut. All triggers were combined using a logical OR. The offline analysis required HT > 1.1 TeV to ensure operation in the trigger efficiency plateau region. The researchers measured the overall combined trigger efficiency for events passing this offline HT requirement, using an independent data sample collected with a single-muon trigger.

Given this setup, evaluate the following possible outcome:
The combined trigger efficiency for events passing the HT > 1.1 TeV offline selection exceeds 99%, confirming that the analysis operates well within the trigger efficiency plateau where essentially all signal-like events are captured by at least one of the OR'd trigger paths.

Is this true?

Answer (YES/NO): YES